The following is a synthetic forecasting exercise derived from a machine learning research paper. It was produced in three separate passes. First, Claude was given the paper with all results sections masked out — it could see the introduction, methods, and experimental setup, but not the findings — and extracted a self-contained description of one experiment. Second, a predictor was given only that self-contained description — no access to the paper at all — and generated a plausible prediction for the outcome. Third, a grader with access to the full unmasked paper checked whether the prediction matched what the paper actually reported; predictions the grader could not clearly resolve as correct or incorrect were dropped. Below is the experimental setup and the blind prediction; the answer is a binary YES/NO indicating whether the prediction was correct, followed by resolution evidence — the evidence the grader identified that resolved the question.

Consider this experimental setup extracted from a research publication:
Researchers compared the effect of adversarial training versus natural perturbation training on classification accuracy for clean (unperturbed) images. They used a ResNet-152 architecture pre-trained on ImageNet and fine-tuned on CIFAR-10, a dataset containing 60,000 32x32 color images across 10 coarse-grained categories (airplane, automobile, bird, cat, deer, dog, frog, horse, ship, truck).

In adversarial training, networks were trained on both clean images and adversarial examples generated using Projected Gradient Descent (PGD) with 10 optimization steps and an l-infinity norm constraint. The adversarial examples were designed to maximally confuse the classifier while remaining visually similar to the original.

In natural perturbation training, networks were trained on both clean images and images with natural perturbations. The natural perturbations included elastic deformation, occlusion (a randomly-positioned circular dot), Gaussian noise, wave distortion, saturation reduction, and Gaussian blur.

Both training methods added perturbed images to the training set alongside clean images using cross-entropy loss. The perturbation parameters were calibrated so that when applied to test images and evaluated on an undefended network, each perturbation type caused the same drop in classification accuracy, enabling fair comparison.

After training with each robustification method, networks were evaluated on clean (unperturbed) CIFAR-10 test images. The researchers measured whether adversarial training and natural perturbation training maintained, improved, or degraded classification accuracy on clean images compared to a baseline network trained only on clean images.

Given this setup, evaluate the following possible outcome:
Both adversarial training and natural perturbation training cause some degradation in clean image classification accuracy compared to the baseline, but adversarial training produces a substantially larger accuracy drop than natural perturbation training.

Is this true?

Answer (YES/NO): NO